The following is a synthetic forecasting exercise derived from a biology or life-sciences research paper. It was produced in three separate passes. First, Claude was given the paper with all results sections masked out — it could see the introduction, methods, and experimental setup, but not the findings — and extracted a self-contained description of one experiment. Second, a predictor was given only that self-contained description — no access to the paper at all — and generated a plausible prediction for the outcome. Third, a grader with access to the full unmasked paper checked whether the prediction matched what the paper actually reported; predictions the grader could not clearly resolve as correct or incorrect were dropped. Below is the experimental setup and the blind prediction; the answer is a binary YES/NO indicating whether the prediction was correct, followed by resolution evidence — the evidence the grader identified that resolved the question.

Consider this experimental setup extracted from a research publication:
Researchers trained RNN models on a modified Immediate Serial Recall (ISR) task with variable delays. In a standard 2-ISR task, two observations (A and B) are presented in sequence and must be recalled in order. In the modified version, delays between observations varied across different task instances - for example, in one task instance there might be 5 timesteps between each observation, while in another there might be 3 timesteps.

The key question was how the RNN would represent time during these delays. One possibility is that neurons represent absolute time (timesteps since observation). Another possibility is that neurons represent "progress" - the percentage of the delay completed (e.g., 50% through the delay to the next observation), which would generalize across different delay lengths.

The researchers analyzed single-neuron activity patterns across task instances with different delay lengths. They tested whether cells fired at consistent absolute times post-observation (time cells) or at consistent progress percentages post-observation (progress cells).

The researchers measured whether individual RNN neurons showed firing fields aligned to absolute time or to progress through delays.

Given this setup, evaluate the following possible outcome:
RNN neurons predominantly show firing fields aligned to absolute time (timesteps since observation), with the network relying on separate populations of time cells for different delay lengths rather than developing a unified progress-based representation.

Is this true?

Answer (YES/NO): NO